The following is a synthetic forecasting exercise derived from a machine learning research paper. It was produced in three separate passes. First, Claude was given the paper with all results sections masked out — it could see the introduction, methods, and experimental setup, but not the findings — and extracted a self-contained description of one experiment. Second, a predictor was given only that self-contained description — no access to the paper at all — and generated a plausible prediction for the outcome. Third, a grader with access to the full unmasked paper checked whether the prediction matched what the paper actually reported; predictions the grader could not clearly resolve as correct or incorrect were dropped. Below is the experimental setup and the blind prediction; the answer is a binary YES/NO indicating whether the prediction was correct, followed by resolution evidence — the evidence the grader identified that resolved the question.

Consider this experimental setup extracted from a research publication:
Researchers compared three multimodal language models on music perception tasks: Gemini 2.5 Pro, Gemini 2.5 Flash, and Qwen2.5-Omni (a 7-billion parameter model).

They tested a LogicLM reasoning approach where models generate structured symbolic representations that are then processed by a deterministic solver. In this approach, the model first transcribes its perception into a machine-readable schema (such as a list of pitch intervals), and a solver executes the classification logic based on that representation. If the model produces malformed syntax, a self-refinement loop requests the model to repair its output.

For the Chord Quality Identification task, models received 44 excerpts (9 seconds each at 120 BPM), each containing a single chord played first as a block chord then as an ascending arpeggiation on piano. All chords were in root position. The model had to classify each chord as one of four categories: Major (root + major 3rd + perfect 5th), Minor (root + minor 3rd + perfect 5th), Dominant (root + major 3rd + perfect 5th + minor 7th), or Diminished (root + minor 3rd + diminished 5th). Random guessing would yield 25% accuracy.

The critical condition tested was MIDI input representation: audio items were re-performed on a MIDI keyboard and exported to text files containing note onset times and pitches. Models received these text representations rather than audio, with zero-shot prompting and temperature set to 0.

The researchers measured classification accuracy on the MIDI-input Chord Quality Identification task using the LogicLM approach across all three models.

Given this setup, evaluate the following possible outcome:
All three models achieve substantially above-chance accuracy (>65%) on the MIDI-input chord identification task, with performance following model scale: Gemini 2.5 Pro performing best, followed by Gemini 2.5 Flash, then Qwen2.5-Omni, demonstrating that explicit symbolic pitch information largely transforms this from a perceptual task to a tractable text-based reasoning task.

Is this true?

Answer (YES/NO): NO